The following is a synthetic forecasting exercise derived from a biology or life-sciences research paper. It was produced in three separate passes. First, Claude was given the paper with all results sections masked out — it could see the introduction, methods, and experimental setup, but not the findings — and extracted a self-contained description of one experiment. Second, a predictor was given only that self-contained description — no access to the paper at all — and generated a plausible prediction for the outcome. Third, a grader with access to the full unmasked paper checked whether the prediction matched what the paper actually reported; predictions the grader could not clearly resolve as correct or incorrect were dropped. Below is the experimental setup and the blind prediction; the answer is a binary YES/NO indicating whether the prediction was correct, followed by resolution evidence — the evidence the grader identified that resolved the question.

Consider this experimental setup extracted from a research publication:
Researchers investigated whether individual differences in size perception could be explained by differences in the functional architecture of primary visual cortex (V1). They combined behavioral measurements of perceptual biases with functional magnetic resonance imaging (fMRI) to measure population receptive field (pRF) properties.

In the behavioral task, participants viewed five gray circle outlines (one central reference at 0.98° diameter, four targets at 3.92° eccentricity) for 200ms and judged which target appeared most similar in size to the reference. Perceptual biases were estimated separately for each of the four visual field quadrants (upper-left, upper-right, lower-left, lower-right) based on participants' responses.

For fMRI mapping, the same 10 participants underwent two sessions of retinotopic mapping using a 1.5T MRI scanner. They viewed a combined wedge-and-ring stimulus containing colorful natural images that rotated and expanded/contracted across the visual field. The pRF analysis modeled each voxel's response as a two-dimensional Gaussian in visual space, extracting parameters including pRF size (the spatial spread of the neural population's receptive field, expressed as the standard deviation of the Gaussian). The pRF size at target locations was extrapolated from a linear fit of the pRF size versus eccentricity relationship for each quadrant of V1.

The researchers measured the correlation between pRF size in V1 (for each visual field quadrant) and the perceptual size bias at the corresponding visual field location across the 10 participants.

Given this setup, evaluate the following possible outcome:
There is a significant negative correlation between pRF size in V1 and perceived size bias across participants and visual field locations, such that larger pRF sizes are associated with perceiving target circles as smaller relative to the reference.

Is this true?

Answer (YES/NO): NO